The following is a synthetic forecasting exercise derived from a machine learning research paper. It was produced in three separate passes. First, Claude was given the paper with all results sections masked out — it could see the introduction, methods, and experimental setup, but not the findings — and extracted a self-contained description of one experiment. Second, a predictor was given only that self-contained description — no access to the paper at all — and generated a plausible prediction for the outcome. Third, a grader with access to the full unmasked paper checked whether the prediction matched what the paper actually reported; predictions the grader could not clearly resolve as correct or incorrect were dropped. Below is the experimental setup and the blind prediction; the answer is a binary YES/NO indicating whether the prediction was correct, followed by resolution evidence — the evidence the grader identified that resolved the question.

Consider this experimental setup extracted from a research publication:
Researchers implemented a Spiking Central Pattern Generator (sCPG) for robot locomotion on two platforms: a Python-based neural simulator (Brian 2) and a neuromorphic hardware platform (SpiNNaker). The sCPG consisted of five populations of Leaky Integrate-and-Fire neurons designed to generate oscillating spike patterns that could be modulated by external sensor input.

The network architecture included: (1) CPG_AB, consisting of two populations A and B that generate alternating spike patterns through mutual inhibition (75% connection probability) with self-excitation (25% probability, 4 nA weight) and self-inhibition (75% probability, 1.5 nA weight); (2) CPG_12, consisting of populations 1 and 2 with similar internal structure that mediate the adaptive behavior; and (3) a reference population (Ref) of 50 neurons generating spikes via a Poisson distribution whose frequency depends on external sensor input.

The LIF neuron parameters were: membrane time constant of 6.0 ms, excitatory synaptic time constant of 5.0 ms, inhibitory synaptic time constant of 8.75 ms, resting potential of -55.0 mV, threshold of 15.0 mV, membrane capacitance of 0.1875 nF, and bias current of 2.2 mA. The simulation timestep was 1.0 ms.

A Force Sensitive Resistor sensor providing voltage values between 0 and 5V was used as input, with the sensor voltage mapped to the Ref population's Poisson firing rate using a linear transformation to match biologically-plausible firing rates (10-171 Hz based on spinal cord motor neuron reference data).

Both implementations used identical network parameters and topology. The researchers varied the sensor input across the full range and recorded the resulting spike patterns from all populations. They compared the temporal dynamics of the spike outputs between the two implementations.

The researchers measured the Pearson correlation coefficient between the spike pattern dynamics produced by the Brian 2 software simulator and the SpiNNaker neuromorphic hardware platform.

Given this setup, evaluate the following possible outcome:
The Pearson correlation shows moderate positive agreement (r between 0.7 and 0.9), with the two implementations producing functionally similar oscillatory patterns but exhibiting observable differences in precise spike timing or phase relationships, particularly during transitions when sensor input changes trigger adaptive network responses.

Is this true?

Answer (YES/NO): NO